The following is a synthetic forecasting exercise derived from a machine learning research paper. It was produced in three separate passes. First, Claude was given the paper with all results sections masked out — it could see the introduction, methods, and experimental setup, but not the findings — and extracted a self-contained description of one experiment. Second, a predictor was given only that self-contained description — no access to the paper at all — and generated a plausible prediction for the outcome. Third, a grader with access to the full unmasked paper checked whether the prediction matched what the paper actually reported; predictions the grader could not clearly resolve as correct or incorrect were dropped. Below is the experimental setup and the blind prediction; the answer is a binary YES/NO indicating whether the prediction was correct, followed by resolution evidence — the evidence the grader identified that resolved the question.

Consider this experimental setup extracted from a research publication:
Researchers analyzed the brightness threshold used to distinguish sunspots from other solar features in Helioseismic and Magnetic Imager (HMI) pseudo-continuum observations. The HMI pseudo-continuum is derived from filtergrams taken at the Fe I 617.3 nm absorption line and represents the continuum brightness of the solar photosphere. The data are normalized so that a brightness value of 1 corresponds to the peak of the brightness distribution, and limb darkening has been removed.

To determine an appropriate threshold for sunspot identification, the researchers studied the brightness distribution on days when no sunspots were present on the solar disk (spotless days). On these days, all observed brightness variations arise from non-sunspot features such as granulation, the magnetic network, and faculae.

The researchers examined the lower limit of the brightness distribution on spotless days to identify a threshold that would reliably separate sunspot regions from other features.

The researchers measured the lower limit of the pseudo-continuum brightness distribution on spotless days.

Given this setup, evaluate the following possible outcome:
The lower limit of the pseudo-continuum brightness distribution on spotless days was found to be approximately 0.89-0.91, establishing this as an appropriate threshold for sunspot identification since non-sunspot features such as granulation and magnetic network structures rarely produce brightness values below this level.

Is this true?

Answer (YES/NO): NO